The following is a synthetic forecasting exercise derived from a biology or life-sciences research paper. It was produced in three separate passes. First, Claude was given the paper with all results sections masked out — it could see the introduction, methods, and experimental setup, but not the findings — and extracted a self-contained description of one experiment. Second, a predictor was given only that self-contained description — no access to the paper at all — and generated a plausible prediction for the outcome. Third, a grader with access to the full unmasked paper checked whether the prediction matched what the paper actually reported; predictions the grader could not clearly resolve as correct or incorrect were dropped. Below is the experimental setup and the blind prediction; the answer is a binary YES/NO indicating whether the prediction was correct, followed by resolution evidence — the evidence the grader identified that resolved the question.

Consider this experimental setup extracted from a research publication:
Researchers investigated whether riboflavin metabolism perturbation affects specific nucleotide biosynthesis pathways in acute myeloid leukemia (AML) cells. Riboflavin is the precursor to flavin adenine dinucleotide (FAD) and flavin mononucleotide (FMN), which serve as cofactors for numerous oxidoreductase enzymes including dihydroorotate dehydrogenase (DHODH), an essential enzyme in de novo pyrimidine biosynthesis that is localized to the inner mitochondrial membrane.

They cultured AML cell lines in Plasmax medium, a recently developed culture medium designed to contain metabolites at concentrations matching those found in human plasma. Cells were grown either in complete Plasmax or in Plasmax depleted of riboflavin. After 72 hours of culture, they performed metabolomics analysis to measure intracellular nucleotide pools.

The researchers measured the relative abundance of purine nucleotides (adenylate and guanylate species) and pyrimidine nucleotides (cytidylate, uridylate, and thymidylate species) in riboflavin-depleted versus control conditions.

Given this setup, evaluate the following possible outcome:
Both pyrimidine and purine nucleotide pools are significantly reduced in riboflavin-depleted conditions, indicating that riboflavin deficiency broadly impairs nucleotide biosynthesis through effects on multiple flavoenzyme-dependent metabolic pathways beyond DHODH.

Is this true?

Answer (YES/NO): NO